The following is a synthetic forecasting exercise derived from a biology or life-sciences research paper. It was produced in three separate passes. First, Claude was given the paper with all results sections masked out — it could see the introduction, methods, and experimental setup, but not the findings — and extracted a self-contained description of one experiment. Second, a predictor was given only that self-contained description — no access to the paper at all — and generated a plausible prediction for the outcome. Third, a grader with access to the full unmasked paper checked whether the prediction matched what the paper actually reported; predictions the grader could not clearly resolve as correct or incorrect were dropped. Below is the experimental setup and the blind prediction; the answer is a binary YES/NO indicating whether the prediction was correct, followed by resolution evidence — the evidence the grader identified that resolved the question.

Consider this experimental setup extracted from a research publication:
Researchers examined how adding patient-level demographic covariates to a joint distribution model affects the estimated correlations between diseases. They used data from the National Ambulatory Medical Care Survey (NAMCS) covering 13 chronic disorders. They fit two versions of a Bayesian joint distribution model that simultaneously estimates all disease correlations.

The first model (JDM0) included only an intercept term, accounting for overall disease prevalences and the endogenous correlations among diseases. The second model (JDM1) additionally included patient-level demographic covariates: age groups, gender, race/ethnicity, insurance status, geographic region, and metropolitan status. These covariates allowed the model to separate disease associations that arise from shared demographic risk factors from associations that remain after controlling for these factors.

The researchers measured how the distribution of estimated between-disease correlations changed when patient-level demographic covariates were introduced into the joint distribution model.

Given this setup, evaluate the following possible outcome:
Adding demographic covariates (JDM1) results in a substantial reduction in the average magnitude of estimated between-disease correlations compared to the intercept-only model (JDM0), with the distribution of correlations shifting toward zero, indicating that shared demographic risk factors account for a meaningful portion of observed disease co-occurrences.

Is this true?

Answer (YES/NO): NO